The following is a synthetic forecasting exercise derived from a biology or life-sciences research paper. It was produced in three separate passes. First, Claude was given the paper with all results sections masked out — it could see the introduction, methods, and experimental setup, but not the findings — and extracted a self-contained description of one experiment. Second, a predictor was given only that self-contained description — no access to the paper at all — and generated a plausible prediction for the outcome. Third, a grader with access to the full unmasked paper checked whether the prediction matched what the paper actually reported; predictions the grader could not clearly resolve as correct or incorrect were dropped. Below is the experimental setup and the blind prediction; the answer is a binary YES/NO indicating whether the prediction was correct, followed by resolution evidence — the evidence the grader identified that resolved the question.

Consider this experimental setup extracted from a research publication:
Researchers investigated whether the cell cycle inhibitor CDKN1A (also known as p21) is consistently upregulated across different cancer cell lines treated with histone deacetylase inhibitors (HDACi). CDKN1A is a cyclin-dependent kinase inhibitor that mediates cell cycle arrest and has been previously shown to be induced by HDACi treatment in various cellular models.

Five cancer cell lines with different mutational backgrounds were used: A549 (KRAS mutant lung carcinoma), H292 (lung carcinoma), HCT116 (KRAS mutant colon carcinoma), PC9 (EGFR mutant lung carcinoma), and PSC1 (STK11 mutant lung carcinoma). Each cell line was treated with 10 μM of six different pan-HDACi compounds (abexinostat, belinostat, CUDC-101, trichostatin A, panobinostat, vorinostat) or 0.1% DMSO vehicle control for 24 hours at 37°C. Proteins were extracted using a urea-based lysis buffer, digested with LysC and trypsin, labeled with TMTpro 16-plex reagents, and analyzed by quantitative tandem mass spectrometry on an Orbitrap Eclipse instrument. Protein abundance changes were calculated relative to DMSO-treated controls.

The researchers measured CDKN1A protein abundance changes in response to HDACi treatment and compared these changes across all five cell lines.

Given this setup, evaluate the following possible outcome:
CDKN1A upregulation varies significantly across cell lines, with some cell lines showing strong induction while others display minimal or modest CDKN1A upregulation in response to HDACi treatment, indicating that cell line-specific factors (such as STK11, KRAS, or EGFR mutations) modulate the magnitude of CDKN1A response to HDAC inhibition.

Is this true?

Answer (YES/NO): NO